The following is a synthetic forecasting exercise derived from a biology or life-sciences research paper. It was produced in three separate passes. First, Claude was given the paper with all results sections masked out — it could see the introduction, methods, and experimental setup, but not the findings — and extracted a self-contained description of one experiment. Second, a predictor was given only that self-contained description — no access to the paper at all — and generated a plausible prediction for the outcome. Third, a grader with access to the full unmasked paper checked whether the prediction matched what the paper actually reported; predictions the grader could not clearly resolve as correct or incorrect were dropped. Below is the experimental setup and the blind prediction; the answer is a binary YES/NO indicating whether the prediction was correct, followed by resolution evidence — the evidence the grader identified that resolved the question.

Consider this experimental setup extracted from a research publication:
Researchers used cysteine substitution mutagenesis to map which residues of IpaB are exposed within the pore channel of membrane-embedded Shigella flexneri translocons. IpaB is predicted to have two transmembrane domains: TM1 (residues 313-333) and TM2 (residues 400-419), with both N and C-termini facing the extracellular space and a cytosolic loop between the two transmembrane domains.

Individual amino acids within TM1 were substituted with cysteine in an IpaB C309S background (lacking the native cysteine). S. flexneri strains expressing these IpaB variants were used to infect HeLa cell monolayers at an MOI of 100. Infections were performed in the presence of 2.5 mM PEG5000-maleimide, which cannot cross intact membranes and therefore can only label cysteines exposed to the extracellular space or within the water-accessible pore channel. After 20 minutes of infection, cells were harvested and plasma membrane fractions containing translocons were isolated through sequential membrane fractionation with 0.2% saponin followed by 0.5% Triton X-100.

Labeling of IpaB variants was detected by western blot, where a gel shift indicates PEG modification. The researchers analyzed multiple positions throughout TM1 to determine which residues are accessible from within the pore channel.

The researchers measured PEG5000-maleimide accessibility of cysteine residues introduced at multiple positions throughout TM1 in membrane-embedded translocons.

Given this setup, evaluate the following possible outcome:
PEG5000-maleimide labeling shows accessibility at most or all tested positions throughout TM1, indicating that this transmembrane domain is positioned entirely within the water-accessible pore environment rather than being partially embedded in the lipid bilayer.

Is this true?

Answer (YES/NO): NO